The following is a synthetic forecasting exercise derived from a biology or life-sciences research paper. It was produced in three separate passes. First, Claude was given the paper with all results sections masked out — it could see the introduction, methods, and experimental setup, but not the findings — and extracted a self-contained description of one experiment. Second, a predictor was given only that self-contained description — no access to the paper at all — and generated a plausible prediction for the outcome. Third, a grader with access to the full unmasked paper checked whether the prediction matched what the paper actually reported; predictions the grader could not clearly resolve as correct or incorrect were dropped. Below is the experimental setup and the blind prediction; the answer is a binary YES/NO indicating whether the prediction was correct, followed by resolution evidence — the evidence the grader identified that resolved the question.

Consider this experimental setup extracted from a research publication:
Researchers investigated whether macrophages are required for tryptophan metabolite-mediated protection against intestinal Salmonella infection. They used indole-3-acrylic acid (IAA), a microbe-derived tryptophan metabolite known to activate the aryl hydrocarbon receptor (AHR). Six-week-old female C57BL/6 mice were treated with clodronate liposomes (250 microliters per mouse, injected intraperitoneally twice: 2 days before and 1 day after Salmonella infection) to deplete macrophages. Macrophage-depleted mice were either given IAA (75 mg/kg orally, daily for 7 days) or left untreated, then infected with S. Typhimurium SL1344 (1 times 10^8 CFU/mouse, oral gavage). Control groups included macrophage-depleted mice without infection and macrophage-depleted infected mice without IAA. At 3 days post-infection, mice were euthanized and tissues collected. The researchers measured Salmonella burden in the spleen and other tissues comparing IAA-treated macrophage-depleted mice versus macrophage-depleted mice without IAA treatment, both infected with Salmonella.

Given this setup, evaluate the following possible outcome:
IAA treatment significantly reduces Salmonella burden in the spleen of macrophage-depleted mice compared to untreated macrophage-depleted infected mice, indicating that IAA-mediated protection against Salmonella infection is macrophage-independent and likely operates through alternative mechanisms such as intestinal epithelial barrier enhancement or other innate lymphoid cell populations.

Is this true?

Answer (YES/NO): NO